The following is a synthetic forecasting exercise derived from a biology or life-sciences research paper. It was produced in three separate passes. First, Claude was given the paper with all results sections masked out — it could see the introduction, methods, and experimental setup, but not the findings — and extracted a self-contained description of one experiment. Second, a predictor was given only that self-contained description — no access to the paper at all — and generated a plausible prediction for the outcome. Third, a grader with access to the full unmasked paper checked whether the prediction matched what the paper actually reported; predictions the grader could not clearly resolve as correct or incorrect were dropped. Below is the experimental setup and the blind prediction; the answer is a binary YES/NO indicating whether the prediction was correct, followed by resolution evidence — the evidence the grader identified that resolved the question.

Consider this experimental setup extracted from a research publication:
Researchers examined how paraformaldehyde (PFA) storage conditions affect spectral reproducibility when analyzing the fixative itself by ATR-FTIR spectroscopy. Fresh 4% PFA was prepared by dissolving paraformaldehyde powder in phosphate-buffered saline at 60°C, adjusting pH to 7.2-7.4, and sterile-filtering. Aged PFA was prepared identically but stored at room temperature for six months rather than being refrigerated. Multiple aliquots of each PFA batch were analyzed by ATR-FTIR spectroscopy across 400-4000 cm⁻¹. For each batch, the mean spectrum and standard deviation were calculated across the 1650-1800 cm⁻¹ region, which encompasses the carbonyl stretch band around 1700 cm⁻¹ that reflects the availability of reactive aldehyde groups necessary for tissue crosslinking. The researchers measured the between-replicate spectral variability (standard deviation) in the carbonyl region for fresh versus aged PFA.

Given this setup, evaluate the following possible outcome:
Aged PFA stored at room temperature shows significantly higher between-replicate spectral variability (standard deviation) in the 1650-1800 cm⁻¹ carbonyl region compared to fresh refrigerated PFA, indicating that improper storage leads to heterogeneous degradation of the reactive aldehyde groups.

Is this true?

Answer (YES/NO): YES